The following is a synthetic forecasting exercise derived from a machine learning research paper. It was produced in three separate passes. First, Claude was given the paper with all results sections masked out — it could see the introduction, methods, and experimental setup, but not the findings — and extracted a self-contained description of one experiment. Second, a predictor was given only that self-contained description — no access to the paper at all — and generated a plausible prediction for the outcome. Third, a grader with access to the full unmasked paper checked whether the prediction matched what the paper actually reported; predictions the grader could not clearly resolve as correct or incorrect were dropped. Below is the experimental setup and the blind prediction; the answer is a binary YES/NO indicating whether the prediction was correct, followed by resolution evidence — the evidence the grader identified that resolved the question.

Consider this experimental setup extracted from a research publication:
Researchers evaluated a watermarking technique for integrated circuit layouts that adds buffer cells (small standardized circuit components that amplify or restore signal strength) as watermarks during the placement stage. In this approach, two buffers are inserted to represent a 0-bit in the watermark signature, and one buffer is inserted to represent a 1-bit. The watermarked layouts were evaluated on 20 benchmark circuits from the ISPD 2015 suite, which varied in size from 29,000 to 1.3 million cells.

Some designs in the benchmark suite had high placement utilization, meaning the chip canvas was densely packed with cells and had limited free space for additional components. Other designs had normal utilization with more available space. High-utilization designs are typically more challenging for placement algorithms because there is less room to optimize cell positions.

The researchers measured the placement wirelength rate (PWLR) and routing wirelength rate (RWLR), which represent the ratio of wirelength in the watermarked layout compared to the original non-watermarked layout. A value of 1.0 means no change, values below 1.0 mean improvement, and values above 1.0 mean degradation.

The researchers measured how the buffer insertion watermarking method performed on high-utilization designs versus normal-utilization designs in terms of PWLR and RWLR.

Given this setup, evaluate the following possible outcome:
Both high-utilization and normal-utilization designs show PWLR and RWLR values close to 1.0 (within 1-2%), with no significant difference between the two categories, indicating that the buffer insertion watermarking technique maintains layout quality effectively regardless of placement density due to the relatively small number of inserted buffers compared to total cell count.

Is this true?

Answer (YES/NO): NO